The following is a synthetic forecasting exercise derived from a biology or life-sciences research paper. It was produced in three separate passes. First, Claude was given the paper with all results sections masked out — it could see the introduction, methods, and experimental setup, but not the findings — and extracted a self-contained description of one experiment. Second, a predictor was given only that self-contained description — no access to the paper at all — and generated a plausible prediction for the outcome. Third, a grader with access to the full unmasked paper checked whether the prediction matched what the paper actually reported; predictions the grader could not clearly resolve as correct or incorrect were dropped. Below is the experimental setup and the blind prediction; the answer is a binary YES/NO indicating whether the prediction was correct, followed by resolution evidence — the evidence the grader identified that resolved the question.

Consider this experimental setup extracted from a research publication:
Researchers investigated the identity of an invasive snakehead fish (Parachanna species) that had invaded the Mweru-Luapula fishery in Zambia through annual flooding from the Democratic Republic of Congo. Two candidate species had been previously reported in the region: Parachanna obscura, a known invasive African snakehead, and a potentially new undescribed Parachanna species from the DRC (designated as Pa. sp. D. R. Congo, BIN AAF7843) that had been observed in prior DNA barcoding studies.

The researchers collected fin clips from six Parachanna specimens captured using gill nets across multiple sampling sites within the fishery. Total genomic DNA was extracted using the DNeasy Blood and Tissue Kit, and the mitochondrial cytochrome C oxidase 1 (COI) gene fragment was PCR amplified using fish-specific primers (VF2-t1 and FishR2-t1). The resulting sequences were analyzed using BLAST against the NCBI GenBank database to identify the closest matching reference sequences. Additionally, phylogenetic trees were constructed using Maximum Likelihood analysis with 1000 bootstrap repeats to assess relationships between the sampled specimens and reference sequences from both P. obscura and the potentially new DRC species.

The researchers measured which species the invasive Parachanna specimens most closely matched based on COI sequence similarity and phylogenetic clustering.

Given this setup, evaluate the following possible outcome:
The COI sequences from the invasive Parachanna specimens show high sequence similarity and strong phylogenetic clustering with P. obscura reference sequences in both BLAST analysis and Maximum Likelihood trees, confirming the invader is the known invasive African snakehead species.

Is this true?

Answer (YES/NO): YES